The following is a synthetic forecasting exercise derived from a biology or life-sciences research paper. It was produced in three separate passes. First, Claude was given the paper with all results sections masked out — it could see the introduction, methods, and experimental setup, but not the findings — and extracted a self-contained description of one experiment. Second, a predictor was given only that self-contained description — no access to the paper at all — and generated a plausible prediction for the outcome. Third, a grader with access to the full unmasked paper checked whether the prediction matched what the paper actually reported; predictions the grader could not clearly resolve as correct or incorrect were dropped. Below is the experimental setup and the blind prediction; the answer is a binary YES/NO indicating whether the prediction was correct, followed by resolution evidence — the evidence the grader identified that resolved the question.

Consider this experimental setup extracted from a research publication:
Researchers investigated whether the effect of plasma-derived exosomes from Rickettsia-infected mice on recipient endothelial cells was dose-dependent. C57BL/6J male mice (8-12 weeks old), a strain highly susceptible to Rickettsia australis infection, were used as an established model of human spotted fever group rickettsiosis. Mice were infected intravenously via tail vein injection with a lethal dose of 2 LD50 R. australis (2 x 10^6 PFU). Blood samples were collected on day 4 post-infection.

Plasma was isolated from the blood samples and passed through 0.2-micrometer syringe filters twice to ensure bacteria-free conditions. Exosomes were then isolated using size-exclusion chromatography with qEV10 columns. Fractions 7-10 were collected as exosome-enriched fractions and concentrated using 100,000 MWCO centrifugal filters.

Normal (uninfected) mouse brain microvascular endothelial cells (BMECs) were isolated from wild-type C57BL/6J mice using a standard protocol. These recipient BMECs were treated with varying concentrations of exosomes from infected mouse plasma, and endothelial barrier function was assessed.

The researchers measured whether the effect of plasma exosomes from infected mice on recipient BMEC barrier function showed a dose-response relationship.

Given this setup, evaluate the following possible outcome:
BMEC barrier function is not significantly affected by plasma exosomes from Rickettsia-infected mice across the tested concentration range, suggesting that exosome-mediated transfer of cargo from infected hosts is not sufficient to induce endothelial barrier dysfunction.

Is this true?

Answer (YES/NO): NO